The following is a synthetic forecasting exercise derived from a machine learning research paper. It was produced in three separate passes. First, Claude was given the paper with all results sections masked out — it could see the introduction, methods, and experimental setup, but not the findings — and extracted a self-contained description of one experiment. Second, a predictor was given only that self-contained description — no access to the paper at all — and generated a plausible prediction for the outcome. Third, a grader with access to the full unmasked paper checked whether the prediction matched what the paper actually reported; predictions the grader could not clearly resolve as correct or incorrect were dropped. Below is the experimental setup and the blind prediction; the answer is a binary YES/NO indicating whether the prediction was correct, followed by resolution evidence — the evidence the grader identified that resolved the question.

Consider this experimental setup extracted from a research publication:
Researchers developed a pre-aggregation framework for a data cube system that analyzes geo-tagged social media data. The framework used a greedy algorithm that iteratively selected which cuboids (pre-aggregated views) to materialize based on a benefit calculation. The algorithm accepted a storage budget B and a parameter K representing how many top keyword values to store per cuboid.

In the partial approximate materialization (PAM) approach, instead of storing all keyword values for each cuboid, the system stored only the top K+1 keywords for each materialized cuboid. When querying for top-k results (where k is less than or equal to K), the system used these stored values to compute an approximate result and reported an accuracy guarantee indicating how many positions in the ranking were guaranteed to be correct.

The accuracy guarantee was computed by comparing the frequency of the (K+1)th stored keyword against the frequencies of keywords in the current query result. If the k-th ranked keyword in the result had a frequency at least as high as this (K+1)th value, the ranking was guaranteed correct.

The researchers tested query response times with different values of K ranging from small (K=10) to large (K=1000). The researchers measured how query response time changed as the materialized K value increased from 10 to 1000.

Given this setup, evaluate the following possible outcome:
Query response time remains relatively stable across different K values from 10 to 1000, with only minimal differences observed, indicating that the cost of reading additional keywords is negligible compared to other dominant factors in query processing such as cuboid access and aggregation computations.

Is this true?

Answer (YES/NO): NO